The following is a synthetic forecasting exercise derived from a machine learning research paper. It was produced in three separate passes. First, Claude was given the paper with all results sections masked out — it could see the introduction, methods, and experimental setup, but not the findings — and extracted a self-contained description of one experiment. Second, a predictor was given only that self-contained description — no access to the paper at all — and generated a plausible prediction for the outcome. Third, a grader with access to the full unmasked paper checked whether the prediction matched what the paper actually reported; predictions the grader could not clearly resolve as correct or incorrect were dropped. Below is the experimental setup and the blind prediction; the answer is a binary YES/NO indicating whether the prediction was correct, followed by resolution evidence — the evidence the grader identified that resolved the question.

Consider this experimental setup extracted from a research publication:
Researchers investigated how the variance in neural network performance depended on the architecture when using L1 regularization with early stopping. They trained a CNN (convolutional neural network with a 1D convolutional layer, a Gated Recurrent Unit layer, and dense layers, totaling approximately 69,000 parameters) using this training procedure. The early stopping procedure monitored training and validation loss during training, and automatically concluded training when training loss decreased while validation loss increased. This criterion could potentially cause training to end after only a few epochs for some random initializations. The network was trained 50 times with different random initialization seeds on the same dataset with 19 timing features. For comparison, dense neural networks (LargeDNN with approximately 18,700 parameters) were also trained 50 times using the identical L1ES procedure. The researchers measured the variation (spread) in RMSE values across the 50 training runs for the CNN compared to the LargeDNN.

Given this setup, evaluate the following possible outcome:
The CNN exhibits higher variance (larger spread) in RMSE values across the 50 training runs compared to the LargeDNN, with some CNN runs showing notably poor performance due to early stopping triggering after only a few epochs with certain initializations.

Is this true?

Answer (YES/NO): YES